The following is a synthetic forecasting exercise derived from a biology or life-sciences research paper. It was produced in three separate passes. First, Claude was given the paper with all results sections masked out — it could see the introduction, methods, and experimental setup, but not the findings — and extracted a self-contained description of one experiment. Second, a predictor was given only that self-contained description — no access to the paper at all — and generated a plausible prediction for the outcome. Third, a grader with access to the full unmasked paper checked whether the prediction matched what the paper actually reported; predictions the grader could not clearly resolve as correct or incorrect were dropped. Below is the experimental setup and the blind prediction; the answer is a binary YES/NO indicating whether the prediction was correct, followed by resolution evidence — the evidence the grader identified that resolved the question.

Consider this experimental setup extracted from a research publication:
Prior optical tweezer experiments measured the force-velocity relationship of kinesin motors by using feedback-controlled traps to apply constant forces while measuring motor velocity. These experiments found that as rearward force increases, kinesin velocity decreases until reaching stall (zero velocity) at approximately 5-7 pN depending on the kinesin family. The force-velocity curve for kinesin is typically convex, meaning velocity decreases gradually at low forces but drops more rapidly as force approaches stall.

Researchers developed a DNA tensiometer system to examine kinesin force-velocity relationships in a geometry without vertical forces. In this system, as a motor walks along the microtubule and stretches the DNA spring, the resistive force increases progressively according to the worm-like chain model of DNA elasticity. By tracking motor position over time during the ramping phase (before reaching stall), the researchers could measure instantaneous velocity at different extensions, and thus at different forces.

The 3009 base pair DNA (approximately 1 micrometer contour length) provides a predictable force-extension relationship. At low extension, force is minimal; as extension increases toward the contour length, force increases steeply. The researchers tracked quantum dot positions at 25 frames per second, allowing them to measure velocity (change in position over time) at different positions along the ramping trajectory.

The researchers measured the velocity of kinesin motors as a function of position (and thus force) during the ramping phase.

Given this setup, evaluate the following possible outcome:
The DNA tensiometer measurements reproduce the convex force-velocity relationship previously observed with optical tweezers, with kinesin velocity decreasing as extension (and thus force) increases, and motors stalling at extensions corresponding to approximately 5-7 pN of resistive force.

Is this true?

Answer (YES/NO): NO